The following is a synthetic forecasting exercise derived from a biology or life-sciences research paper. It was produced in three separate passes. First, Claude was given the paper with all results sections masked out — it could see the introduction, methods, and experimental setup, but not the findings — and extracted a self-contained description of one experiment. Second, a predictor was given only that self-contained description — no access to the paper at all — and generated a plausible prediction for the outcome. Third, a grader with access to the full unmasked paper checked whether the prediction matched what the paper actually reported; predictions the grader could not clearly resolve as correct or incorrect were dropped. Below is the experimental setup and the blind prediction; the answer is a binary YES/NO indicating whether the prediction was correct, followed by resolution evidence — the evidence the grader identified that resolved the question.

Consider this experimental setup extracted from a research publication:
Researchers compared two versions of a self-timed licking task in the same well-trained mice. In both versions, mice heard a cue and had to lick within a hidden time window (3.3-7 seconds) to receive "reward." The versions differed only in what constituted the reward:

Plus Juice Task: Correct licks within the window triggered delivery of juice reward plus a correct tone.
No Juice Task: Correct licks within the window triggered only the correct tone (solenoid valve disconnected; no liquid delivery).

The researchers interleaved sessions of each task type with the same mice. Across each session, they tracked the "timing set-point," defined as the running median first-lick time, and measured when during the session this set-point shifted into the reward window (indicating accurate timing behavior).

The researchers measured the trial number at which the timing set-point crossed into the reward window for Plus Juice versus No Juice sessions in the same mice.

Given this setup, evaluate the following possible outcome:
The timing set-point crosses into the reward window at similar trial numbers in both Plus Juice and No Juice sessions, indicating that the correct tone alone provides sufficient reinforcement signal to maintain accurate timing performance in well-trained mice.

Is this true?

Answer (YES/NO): NO